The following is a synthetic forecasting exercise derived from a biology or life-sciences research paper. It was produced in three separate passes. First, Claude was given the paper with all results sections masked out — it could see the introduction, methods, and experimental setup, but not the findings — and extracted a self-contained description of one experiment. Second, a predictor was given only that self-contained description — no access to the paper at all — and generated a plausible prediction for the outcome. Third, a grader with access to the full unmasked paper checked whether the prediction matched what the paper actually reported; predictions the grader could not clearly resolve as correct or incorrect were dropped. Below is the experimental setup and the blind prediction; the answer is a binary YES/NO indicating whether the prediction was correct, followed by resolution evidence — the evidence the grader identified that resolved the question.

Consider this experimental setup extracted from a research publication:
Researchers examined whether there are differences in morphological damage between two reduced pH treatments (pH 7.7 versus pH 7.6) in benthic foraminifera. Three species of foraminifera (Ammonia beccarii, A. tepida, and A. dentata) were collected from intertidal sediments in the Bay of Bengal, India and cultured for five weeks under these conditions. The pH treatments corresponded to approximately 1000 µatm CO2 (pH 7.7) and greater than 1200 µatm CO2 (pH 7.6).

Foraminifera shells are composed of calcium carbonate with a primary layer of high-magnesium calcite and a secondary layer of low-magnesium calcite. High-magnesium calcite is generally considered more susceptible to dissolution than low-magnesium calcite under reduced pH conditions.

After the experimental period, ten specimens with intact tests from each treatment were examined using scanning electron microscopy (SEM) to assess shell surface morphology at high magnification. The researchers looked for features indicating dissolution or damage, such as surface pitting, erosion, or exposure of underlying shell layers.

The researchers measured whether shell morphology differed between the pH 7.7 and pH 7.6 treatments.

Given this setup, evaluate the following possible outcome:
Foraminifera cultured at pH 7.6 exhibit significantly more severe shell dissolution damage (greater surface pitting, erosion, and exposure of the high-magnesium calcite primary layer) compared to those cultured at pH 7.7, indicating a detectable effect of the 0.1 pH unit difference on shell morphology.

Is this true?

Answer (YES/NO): NO